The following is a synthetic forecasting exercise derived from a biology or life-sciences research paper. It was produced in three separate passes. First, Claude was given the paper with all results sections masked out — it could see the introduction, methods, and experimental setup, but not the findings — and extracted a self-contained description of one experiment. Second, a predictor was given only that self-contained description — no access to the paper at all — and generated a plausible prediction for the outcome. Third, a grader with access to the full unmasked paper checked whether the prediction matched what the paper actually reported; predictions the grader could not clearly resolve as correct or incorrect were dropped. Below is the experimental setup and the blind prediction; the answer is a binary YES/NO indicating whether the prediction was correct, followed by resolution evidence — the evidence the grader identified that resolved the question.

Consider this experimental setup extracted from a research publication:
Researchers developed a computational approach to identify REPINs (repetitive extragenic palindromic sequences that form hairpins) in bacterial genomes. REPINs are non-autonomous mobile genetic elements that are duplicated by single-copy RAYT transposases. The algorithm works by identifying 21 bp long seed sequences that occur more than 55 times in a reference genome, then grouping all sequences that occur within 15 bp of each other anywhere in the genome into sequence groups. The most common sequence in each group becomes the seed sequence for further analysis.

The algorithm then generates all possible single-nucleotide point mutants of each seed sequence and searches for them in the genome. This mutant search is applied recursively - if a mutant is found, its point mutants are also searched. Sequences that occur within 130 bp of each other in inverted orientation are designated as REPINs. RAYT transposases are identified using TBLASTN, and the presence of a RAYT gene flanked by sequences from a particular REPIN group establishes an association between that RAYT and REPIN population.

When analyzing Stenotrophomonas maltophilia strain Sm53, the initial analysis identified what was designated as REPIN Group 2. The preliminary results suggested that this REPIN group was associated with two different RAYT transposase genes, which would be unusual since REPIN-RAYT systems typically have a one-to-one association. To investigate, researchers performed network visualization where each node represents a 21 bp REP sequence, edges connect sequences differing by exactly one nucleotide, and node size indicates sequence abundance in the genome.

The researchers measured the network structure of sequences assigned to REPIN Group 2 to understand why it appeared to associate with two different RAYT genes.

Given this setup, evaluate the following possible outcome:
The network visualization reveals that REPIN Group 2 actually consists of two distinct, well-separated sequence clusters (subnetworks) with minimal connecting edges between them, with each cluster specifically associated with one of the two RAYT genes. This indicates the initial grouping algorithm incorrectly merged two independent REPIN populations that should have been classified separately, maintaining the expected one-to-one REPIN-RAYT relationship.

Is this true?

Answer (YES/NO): NO